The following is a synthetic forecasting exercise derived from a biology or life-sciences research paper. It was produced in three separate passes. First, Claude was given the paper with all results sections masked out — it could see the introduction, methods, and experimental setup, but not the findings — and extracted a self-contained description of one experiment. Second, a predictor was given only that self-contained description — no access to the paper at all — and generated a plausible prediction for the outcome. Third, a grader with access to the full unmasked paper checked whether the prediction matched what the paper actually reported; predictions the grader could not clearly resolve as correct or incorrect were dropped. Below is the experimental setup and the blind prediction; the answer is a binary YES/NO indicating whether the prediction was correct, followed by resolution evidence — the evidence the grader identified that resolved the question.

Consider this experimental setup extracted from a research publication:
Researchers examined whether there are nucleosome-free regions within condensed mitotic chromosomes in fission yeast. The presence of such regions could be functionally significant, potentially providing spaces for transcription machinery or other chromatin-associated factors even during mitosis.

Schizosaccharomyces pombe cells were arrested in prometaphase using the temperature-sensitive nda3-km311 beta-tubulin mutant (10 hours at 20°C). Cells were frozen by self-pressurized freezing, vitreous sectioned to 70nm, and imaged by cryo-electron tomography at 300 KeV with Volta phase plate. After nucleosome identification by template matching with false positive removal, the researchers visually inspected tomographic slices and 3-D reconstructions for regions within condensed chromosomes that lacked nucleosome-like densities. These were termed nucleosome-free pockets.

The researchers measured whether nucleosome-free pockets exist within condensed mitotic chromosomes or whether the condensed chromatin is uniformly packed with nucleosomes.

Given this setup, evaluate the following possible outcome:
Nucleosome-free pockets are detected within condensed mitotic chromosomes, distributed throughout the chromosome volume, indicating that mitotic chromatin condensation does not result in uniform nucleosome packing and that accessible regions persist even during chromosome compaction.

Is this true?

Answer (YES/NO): YES